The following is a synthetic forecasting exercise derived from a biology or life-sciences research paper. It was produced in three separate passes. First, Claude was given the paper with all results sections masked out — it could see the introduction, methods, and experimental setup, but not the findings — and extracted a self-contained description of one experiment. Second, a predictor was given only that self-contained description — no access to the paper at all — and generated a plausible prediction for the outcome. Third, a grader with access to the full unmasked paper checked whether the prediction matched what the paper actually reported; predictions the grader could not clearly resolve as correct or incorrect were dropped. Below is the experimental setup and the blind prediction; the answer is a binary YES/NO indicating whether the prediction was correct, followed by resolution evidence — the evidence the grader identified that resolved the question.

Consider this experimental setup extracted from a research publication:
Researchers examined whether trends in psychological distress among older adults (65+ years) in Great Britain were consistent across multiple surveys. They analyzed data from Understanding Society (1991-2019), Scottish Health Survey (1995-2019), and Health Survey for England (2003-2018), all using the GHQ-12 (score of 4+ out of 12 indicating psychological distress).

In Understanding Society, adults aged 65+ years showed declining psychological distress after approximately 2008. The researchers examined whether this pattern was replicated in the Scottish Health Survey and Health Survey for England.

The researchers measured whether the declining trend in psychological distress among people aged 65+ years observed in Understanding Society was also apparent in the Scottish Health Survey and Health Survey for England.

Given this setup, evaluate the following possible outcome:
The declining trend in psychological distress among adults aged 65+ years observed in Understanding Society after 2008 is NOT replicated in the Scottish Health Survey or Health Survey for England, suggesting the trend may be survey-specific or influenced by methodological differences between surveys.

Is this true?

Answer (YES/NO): YES